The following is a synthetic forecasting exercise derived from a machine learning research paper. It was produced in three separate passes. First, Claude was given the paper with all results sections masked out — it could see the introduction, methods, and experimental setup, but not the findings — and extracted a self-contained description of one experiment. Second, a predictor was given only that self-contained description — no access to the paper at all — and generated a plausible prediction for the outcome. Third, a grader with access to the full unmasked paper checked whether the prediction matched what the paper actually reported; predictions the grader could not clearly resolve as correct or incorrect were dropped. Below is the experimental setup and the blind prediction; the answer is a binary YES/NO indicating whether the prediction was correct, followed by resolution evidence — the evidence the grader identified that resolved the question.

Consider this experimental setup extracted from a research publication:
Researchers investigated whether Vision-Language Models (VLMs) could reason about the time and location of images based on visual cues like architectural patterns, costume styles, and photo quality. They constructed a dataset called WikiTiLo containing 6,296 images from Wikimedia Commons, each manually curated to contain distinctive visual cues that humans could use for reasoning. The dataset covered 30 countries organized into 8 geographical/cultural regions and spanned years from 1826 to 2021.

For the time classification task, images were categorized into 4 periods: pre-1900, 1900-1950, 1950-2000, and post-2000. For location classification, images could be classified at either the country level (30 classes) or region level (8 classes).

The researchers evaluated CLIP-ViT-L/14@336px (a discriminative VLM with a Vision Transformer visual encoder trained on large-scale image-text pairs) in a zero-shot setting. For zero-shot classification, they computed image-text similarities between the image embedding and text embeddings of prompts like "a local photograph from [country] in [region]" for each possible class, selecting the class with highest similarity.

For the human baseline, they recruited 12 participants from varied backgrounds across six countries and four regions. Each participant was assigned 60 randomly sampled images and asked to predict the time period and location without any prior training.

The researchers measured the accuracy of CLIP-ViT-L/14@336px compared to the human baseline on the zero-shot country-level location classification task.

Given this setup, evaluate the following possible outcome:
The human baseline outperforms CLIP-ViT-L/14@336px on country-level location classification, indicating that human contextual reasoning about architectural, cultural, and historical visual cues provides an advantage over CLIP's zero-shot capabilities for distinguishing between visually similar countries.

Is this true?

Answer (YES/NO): NO